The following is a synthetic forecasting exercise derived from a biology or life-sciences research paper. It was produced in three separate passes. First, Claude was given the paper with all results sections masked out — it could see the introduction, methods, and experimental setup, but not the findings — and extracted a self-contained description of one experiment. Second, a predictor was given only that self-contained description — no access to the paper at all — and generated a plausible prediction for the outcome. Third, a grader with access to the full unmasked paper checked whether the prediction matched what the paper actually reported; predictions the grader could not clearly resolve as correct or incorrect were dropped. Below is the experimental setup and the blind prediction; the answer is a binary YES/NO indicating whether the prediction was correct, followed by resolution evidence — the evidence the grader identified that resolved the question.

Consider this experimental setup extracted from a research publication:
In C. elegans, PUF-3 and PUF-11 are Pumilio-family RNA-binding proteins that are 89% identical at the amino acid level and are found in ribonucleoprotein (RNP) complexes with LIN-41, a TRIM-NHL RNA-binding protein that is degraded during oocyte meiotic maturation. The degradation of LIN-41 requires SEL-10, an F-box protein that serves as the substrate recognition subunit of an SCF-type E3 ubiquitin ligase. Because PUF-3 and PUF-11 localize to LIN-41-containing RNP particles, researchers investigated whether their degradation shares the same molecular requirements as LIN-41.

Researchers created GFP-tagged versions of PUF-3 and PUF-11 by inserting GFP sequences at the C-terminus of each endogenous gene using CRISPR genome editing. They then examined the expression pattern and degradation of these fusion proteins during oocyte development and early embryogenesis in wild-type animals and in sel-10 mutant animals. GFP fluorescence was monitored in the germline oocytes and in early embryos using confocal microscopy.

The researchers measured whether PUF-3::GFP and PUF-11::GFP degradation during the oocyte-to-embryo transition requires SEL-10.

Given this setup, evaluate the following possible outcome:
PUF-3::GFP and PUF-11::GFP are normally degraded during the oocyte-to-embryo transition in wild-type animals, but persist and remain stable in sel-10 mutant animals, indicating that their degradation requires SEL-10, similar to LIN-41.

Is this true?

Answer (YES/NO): NO